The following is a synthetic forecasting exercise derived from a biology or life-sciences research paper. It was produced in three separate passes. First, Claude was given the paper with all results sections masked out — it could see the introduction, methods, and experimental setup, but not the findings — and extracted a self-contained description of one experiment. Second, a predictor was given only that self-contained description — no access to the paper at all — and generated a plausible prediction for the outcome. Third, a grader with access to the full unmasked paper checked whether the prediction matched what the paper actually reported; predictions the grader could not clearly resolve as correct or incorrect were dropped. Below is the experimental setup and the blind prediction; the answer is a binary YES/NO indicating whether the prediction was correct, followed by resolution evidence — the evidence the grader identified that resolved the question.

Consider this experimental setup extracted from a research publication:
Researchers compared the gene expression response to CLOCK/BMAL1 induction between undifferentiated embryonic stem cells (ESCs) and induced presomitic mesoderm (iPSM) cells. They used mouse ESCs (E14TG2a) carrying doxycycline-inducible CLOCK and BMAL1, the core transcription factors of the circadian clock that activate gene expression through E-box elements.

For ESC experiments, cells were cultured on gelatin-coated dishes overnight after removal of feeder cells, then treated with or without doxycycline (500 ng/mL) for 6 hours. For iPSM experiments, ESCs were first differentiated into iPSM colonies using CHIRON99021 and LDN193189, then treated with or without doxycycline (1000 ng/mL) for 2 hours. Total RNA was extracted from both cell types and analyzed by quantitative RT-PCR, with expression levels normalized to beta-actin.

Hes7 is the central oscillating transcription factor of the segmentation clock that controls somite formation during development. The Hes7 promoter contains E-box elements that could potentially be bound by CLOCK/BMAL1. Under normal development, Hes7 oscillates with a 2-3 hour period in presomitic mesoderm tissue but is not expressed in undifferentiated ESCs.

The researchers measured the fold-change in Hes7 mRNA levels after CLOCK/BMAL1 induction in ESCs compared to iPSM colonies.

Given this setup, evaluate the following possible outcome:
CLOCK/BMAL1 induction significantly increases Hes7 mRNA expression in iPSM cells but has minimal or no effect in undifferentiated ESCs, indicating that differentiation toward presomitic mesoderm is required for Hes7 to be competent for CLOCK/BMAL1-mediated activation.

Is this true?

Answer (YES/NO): NO